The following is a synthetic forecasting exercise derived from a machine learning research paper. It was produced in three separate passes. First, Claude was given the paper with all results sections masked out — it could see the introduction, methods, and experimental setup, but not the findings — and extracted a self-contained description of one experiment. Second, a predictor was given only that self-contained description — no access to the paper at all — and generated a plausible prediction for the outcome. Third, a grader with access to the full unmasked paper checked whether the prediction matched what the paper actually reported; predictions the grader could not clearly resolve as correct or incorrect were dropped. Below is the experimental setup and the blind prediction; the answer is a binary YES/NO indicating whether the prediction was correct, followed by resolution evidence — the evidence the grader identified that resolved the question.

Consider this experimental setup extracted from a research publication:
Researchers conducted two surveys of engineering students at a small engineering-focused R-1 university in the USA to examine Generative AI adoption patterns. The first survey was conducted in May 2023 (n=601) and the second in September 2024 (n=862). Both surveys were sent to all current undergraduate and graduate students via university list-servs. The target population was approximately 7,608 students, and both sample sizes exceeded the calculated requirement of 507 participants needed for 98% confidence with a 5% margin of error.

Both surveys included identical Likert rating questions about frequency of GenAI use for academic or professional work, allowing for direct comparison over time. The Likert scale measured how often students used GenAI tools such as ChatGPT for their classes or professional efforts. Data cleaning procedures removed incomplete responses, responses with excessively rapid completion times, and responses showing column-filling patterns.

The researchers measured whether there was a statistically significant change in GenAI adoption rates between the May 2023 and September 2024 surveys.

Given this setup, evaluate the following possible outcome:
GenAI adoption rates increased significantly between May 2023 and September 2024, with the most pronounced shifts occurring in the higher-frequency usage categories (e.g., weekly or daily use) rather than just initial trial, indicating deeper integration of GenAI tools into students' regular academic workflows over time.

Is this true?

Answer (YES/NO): YES